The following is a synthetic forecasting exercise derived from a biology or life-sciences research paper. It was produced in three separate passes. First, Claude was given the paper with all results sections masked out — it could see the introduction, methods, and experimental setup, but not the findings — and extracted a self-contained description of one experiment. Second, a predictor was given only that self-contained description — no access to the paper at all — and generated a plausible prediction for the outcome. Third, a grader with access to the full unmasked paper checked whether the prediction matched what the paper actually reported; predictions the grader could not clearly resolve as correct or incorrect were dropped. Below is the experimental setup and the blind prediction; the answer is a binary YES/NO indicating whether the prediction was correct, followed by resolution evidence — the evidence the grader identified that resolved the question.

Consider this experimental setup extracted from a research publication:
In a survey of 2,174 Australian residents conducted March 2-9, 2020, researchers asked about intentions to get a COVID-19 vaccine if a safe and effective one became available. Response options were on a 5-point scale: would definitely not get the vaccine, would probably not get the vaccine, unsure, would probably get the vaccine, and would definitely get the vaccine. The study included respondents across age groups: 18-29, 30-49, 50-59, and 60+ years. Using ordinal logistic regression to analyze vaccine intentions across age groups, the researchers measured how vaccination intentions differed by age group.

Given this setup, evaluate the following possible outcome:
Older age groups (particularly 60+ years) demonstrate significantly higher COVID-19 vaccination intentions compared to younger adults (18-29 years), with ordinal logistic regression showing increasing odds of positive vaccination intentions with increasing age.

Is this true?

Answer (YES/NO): NO